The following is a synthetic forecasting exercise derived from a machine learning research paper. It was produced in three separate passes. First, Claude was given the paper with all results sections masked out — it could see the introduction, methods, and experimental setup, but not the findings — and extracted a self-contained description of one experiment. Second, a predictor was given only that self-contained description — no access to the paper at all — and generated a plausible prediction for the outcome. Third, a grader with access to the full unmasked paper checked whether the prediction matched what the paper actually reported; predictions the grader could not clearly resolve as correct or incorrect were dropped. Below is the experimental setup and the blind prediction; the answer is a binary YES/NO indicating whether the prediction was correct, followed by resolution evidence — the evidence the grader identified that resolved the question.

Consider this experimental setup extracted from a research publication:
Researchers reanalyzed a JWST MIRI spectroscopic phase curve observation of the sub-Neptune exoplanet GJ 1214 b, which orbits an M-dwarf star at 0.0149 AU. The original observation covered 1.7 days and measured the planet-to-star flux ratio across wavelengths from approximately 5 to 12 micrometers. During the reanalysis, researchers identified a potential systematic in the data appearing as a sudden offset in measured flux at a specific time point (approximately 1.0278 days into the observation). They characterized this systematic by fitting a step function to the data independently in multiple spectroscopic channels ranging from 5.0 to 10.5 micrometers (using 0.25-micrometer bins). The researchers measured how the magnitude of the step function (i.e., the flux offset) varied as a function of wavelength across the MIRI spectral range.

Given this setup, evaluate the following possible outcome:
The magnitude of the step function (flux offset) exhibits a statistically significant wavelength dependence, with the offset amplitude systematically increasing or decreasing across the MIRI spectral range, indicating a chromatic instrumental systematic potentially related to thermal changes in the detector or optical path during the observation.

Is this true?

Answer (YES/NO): YES